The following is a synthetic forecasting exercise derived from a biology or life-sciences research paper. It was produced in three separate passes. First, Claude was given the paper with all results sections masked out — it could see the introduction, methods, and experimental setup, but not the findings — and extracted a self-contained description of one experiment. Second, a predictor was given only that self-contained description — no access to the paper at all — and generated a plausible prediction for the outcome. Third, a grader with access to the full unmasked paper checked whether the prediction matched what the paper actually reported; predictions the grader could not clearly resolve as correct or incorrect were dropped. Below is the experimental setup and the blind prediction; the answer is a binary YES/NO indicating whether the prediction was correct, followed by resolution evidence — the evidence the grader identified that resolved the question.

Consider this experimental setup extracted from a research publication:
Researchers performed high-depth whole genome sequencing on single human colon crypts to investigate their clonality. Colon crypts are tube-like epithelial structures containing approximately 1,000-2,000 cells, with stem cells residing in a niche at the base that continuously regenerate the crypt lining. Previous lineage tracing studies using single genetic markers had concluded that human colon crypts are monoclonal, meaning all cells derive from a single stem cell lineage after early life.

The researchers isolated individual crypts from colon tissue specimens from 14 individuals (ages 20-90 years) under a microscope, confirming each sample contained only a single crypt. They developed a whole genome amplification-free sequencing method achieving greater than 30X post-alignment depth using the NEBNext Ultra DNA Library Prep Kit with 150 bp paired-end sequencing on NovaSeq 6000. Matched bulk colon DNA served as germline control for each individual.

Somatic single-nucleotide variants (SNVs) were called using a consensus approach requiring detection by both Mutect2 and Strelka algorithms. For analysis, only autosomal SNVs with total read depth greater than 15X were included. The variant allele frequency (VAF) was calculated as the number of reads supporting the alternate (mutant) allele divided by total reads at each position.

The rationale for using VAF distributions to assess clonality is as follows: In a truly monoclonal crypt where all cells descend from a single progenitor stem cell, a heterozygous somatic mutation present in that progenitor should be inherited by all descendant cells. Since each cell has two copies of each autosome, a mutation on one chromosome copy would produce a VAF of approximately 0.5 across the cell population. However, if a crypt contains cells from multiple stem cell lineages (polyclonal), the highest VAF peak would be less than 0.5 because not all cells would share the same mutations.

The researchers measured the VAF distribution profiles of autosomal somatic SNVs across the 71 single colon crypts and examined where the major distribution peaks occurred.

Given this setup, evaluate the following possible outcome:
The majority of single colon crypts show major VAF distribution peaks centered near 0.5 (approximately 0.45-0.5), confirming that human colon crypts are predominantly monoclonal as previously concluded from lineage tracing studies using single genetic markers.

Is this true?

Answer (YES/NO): NO